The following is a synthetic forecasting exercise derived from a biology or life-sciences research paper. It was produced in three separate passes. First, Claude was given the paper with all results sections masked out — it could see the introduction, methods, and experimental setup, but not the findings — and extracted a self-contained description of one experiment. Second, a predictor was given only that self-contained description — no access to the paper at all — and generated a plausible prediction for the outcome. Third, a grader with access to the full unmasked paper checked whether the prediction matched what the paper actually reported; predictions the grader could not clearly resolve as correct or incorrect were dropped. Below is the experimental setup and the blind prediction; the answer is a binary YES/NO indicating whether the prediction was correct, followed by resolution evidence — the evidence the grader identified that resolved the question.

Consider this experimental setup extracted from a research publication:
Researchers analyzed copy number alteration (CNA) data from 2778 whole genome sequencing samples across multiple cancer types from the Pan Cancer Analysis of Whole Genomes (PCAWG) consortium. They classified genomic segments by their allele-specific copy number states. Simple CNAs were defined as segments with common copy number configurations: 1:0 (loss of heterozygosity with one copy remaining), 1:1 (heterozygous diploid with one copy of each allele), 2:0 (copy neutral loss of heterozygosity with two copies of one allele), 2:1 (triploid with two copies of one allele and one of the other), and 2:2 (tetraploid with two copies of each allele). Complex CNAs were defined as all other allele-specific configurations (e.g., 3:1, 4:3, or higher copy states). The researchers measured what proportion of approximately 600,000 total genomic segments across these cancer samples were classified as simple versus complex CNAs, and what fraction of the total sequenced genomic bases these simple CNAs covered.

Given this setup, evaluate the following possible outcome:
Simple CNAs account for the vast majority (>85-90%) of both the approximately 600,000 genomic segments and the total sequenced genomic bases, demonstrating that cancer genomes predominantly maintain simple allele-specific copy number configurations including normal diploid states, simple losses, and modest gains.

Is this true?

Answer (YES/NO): NO